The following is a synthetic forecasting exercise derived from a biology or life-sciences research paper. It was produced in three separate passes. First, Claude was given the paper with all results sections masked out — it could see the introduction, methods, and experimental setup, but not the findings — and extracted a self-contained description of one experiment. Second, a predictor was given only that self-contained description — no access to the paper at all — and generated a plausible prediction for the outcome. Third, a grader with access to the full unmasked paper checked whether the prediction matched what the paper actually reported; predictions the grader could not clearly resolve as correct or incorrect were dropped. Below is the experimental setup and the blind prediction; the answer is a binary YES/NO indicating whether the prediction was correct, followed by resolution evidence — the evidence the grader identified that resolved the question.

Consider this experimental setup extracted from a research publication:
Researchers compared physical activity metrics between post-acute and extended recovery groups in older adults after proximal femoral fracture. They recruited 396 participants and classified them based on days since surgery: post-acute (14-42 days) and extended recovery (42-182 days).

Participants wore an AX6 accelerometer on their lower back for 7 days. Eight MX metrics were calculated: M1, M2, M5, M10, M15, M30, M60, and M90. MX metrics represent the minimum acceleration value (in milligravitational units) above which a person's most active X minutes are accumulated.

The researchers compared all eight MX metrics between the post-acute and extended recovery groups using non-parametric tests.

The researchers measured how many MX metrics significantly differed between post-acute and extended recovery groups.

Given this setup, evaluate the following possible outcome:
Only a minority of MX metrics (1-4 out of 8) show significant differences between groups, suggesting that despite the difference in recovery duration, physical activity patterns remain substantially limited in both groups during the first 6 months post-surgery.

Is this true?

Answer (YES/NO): YES